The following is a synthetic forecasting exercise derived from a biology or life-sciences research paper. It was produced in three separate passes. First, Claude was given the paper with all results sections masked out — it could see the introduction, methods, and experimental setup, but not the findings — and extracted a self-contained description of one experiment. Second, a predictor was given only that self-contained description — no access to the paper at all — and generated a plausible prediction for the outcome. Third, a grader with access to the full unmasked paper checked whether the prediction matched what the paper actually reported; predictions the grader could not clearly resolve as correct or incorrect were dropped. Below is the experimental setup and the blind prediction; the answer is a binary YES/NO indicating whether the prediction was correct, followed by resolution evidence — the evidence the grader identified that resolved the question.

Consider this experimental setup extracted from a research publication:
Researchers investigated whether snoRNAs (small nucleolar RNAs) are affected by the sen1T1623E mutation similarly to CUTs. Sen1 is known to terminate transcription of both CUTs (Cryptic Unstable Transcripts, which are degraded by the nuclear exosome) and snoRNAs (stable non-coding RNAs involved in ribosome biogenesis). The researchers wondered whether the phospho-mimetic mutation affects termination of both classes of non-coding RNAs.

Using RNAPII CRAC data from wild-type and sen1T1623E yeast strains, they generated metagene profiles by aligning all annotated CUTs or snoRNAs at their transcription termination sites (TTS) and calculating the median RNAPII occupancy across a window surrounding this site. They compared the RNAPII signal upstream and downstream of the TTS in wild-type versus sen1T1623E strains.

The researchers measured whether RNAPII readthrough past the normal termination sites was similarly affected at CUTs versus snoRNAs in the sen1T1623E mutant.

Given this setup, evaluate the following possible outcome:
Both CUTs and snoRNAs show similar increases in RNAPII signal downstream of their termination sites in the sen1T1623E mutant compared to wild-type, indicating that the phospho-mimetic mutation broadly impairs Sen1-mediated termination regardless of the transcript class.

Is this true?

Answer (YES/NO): YES